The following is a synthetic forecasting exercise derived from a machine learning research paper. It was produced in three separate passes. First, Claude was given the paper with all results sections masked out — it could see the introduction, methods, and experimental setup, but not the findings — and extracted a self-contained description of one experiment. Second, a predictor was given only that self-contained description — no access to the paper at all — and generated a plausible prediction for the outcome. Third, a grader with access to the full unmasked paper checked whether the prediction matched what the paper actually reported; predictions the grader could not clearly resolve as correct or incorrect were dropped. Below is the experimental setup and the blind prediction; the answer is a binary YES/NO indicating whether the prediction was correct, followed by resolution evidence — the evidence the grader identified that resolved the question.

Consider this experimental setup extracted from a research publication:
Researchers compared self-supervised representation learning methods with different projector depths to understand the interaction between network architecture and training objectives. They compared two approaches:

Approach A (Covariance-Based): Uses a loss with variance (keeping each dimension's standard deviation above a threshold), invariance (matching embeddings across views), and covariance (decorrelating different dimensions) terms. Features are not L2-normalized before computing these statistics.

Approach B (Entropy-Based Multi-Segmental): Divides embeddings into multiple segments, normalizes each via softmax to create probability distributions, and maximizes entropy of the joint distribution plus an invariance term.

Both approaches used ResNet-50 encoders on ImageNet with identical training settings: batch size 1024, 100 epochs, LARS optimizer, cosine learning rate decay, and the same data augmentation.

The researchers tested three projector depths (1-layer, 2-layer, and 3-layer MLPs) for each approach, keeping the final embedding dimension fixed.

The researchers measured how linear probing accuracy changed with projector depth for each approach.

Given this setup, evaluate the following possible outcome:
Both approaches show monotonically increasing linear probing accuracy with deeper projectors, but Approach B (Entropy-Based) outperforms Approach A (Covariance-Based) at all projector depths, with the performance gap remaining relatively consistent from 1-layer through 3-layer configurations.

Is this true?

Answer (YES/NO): NO